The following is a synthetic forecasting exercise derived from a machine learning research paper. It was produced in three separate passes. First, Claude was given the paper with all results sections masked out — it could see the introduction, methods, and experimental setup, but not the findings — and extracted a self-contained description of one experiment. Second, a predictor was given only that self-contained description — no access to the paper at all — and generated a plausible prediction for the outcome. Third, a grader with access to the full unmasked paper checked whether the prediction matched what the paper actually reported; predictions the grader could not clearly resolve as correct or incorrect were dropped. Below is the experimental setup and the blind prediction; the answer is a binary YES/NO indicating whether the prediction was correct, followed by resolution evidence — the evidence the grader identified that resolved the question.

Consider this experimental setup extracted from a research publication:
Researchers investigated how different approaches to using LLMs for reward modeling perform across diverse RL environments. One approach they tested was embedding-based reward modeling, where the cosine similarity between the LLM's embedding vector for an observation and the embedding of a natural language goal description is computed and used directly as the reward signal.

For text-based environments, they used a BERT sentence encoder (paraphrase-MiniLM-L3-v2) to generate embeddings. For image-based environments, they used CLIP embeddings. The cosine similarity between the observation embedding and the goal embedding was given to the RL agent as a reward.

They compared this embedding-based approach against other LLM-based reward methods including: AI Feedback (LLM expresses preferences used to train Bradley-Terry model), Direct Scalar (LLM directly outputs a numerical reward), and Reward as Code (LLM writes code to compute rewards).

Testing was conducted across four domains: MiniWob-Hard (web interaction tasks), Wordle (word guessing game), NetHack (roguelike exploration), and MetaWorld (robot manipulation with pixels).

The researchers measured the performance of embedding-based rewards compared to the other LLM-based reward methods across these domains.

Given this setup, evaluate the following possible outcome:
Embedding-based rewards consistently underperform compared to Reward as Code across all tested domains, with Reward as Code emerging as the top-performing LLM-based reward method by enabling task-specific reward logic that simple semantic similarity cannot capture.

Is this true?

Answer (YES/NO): NO